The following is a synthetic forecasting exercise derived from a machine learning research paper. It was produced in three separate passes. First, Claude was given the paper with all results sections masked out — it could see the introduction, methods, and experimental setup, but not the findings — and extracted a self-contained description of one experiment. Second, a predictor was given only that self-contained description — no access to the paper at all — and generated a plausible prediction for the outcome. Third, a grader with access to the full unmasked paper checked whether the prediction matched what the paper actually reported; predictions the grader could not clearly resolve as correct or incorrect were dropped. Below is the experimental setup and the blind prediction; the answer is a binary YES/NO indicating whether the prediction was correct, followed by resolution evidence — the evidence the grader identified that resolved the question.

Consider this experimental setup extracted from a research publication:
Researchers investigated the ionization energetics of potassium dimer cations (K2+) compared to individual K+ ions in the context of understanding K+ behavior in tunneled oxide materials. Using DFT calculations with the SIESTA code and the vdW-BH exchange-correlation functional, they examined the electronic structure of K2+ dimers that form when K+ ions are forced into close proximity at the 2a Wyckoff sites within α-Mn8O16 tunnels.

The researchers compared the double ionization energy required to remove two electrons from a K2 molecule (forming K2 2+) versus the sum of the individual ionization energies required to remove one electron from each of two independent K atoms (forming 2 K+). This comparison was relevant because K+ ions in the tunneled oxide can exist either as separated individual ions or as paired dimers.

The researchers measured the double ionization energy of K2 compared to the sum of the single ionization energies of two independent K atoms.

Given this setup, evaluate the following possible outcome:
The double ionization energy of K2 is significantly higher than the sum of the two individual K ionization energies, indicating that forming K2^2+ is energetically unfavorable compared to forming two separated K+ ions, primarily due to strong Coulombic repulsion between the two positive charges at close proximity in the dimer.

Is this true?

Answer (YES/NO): YES